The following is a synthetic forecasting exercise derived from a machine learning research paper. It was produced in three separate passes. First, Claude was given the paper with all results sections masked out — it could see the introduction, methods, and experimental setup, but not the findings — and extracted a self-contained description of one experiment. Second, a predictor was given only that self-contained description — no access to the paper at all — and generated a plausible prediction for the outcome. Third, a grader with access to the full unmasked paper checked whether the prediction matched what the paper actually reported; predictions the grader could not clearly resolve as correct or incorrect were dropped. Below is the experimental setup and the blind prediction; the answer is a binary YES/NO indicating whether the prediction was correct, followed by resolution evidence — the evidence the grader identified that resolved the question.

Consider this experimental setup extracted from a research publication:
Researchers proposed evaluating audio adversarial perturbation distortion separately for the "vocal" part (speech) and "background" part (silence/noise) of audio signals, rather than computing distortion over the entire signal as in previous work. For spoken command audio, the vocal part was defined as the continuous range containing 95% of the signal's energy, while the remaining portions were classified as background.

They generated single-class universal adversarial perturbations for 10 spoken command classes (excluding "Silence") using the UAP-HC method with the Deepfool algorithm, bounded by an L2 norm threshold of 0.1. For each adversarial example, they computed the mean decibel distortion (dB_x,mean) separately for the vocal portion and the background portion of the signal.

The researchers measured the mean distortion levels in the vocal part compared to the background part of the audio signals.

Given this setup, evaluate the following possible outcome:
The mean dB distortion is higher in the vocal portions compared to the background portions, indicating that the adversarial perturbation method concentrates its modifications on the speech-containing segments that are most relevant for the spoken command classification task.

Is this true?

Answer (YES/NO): NO